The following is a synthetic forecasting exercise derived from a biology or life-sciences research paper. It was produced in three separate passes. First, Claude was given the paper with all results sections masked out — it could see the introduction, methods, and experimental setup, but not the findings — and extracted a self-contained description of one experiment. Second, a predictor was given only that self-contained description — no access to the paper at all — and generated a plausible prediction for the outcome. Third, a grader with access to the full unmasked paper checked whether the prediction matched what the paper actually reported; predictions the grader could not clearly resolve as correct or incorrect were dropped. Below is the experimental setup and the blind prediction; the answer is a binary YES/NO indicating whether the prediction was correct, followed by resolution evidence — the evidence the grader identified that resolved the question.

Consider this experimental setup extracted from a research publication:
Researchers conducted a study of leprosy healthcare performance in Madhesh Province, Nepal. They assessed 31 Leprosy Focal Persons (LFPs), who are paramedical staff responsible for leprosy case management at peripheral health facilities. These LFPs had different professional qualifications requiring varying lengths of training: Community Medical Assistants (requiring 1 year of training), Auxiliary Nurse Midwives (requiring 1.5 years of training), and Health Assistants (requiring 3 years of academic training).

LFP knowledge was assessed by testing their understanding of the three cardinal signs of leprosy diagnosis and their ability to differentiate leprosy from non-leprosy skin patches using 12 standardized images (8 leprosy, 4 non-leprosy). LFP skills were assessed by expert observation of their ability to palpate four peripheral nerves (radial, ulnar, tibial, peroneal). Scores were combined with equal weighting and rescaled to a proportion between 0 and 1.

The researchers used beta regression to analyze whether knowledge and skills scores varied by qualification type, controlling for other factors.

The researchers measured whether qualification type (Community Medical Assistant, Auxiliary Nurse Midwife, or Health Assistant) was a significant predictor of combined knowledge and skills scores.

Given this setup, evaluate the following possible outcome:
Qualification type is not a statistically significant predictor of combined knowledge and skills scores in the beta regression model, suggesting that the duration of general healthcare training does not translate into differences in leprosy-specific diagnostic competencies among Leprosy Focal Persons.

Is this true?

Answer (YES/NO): YES